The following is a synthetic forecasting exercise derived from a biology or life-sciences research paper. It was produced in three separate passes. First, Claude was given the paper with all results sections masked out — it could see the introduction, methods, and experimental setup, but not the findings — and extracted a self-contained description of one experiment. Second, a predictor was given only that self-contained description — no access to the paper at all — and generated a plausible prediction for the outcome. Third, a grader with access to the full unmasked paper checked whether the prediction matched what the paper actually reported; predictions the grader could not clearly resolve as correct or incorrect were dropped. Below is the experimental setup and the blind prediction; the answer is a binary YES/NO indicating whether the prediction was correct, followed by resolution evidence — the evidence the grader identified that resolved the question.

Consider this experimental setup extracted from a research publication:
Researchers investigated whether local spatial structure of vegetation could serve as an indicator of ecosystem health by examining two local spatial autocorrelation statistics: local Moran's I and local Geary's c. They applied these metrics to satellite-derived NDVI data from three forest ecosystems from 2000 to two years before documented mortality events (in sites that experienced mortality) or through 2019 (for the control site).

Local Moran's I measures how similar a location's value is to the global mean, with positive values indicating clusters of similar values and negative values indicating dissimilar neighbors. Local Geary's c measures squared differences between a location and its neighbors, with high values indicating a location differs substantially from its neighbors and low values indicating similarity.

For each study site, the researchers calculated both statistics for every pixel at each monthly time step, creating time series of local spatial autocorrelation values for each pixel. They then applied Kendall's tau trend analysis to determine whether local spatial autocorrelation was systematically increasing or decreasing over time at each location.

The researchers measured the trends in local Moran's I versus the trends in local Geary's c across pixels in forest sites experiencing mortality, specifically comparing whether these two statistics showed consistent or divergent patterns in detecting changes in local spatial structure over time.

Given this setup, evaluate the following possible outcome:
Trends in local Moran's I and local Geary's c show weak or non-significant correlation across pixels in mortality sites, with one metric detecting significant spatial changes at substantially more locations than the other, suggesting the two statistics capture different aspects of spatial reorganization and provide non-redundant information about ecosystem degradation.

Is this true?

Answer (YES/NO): NO